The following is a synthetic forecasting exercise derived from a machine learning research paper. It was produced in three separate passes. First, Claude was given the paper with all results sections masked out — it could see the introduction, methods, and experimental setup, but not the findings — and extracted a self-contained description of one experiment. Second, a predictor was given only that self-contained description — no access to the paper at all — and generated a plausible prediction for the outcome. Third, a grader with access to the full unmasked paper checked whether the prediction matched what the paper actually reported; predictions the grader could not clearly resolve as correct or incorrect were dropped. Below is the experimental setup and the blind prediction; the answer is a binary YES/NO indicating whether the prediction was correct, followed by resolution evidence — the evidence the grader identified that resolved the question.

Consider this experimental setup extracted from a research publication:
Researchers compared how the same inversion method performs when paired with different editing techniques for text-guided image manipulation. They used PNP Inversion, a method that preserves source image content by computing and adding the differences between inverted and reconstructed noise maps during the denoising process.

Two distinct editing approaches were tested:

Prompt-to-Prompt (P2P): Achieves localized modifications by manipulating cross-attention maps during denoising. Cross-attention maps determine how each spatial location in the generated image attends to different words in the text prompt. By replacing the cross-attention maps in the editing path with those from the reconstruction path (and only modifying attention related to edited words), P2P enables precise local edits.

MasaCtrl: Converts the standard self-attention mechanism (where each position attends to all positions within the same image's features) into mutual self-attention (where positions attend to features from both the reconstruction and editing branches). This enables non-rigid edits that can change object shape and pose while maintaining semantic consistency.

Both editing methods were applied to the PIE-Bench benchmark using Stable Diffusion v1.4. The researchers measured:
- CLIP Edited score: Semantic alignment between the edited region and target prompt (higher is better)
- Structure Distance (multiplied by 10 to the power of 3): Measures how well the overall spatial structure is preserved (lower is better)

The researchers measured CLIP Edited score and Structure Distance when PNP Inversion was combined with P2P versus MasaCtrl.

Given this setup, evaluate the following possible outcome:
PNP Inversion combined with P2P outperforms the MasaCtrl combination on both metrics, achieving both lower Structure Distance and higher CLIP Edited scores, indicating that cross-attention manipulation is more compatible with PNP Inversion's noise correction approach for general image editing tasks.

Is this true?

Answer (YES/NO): YES